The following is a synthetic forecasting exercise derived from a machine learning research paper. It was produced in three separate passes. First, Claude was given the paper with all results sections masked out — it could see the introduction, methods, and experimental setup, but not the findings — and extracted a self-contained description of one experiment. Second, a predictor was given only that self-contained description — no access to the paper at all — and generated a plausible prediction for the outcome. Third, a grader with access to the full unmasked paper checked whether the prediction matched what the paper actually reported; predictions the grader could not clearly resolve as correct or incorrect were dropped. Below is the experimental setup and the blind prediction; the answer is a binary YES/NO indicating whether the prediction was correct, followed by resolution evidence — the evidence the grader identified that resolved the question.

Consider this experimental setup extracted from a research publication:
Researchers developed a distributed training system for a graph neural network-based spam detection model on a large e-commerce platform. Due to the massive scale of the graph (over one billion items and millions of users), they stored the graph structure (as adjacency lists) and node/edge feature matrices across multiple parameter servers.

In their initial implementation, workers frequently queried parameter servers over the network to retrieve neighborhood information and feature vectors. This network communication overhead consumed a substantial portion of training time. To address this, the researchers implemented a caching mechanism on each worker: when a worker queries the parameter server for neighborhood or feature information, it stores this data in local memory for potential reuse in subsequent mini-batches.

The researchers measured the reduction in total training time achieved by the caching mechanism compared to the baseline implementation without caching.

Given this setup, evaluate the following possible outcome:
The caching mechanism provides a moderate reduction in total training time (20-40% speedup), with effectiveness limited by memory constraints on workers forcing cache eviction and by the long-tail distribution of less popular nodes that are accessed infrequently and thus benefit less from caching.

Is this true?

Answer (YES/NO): YES